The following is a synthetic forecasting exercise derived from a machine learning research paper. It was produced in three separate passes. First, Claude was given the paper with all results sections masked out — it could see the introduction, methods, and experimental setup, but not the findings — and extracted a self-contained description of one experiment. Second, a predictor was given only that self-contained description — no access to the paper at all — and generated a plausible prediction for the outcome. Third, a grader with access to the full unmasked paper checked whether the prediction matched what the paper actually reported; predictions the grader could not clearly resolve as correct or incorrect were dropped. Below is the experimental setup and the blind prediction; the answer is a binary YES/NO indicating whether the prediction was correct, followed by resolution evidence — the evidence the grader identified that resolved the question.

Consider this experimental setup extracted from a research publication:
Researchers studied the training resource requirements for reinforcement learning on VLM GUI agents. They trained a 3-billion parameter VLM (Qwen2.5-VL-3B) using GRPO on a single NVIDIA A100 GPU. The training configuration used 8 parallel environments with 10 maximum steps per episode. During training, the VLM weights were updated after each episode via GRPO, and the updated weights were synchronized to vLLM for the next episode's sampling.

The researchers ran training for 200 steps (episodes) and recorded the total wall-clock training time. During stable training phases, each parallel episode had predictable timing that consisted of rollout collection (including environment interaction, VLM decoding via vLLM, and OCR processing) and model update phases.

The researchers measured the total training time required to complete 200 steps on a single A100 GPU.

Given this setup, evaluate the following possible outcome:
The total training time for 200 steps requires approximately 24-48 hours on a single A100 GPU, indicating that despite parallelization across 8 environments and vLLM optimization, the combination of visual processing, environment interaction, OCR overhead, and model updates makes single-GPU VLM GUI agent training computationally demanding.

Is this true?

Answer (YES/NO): YES